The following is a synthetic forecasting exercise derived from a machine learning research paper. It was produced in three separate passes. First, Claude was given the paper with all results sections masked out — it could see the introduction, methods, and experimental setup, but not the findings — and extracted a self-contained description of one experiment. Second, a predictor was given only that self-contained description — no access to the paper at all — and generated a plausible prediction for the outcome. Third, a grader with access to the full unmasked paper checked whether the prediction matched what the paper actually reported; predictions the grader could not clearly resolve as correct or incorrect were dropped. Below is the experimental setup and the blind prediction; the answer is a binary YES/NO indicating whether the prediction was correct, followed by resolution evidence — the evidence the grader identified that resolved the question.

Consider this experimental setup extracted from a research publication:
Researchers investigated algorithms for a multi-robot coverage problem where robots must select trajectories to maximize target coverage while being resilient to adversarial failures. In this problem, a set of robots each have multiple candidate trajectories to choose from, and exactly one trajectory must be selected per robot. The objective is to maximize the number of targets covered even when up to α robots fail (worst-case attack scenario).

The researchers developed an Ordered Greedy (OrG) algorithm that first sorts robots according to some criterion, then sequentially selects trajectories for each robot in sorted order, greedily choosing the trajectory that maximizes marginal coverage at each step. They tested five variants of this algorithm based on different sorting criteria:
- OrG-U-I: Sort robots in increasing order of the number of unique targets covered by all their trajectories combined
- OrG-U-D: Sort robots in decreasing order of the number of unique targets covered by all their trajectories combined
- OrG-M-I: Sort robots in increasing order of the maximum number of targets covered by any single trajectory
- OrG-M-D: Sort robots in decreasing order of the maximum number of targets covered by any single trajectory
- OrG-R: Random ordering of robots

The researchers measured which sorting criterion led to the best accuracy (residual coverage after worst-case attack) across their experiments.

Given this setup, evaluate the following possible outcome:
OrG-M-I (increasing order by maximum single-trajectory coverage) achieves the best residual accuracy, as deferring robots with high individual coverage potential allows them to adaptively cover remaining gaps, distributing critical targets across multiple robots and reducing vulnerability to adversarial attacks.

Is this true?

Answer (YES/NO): NO